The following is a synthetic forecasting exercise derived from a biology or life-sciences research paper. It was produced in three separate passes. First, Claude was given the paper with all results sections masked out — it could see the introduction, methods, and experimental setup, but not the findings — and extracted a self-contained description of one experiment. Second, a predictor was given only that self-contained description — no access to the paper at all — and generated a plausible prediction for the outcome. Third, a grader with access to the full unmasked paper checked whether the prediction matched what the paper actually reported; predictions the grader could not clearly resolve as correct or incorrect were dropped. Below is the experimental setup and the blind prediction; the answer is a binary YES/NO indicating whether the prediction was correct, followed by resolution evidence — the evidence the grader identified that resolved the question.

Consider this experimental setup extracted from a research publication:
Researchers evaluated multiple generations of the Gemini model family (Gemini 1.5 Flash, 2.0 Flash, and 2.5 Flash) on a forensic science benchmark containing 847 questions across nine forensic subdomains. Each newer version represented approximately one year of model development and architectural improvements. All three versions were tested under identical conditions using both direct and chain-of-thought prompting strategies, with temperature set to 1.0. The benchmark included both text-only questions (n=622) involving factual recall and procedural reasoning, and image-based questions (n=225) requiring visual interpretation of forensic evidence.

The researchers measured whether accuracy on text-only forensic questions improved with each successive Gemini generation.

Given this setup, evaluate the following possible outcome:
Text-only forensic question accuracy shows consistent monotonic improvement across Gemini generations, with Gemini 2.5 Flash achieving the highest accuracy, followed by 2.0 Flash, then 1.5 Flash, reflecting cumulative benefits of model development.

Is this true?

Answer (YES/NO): YES